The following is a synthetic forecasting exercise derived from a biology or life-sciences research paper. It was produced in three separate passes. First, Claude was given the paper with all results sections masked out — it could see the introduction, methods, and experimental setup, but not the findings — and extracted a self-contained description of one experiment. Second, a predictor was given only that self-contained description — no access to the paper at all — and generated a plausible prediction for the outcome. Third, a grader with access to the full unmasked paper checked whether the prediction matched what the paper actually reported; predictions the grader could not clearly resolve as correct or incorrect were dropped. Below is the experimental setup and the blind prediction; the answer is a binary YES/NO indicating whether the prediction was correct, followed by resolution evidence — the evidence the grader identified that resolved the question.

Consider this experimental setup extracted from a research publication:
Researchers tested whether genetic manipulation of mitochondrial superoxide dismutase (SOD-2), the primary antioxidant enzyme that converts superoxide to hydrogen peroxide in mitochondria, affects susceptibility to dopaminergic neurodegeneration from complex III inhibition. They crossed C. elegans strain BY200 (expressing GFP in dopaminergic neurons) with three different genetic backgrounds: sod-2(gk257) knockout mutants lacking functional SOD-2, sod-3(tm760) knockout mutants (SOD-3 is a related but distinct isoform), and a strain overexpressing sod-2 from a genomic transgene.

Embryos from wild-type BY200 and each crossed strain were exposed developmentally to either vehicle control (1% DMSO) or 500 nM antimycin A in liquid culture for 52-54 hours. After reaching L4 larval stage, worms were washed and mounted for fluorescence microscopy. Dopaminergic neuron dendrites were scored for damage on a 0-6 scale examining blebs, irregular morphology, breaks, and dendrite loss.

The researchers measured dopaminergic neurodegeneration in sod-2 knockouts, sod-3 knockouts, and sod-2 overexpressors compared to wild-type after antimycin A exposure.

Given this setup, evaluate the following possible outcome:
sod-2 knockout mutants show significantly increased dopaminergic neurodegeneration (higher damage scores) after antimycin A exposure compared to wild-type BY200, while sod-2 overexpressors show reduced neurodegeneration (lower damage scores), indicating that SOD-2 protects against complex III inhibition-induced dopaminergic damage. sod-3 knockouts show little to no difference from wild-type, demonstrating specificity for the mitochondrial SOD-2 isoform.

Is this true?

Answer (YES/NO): NO